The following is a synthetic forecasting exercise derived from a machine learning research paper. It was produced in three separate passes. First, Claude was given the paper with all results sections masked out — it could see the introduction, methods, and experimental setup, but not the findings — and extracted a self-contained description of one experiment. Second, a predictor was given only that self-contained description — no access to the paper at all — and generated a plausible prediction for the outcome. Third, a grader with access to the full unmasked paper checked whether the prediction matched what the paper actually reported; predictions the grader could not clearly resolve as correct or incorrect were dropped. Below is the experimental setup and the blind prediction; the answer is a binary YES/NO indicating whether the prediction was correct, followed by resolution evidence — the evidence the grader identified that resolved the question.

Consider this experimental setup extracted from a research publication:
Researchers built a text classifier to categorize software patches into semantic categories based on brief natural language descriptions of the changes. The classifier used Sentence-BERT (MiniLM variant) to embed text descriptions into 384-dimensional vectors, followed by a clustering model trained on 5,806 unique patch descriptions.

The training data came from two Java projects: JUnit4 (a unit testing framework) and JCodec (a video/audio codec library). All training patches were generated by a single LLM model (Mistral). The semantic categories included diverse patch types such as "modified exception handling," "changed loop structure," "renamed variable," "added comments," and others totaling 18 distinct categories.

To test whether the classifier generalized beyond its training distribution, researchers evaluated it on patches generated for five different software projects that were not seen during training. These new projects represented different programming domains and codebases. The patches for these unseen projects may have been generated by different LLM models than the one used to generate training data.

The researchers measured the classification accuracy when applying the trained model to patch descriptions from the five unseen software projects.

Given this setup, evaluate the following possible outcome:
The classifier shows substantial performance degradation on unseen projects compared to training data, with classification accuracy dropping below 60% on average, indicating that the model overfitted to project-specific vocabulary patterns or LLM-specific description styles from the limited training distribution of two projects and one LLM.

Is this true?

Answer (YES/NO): NO